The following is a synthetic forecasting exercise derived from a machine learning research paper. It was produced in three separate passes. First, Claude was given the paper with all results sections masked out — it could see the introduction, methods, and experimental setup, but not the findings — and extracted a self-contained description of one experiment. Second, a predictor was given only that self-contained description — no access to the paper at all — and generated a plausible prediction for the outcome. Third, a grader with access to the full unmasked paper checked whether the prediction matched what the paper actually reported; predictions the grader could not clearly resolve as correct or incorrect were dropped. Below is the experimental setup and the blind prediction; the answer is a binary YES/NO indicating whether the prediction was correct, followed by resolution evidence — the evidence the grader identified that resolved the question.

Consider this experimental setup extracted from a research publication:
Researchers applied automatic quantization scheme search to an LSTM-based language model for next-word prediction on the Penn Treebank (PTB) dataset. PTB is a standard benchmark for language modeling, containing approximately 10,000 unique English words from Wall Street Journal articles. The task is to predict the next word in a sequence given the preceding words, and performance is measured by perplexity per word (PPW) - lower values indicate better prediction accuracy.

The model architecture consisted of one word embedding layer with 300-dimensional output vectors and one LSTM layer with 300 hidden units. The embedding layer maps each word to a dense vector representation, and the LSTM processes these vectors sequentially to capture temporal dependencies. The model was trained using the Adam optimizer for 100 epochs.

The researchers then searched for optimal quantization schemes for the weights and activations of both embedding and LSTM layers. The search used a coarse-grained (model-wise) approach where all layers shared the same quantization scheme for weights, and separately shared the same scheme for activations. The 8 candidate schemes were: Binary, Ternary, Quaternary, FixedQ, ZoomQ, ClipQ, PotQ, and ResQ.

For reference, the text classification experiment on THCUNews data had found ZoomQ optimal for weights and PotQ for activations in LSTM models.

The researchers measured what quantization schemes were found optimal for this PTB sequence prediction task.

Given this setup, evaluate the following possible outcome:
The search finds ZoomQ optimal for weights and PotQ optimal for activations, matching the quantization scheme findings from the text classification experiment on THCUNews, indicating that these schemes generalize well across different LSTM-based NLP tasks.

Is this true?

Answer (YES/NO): NO